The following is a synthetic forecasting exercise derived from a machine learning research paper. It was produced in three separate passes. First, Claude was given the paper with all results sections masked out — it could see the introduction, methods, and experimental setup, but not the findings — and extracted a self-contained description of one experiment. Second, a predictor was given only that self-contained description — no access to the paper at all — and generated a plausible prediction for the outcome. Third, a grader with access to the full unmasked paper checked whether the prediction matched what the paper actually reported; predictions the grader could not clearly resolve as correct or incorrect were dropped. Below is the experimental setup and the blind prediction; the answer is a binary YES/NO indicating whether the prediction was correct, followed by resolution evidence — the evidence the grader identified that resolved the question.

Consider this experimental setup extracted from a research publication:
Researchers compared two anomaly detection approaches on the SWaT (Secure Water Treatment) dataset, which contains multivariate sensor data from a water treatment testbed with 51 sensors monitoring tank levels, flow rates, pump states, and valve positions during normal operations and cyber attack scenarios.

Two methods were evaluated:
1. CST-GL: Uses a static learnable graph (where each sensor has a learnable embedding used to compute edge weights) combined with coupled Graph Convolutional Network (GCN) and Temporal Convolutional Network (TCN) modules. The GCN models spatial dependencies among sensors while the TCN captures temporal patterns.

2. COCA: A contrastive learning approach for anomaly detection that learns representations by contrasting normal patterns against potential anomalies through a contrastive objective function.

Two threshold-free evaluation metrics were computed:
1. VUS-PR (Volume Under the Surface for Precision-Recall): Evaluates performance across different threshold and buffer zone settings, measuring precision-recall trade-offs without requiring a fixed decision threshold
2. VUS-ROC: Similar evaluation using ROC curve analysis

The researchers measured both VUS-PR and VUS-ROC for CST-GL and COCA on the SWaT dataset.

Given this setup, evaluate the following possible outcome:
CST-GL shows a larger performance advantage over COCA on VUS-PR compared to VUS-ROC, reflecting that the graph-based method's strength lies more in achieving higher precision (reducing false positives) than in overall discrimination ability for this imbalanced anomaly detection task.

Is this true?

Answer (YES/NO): YES